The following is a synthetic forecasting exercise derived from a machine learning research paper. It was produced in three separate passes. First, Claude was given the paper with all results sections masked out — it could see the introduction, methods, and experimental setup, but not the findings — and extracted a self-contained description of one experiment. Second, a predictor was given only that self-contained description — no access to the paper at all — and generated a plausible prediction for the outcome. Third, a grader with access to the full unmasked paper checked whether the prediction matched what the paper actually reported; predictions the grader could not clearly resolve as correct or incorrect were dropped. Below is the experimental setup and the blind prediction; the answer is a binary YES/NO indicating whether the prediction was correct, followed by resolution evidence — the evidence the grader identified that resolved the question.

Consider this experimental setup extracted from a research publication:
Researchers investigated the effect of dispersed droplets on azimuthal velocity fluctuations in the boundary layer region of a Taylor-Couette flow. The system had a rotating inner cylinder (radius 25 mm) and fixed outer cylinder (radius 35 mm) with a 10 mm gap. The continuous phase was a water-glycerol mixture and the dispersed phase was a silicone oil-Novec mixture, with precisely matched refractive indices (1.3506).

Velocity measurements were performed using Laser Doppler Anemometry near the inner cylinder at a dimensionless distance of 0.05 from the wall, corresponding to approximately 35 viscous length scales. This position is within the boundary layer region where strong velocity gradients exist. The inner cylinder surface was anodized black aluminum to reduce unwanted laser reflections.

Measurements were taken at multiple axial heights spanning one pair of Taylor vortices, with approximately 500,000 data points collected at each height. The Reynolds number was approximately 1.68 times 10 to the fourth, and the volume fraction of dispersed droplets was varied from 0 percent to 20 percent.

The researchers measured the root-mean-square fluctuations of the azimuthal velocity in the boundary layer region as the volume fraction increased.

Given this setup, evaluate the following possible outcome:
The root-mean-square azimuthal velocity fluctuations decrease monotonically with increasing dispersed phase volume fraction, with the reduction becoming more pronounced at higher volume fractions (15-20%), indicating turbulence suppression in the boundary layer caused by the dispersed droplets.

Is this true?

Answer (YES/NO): YES